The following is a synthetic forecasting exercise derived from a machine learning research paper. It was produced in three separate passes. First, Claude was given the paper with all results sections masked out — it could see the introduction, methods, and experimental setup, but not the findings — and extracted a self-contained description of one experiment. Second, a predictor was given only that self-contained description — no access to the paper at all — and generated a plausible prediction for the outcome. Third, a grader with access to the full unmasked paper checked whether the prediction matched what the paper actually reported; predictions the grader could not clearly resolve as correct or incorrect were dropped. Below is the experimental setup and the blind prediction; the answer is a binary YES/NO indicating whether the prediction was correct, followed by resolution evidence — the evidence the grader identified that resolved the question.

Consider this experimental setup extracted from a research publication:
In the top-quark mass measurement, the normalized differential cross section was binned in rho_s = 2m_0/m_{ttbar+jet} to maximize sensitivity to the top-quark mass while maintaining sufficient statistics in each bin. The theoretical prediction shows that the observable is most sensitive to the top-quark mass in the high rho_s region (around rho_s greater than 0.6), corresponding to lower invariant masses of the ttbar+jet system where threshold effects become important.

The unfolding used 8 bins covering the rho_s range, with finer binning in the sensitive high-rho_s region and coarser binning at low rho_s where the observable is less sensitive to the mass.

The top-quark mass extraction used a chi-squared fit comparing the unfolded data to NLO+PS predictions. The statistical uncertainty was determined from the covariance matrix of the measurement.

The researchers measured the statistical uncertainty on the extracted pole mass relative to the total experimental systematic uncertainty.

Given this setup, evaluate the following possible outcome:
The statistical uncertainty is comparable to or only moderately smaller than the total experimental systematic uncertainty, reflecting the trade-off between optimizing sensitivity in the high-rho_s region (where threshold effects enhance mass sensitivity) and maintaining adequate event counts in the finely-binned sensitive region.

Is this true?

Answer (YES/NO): NO